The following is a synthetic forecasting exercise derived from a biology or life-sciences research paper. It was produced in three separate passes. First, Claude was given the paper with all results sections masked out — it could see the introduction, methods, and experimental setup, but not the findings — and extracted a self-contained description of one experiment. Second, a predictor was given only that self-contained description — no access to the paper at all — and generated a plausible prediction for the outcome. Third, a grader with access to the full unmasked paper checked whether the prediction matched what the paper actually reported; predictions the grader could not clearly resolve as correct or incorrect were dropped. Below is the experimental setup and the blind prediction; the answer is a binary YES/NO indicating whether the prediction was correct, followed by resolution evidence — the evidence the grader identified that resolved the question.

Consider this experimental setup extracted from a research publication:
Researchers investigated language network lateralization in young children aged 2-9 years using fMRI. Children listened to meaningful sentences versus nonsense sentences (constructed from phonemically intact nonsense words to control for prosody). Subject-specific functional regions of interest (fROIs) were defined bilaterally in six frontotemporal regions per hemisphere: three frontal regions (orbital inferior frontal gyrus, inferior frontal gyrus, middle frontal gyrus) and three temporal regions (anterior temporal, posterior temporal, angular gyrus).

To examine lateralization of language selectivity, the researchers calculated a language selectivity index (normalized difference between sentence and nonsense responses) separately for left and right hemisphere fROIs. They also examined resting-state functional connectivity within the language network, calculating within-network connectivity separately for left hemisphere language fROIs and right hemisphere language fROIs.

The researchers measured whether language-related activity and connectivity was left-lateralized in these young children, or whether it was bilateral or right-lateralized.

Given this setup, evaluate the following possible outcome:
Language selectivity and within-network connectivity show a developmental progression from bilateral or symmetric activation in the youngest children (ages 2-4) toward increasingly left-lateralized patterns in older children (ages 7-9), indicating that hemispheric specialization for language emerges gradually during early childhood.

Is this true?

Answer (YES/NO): NO